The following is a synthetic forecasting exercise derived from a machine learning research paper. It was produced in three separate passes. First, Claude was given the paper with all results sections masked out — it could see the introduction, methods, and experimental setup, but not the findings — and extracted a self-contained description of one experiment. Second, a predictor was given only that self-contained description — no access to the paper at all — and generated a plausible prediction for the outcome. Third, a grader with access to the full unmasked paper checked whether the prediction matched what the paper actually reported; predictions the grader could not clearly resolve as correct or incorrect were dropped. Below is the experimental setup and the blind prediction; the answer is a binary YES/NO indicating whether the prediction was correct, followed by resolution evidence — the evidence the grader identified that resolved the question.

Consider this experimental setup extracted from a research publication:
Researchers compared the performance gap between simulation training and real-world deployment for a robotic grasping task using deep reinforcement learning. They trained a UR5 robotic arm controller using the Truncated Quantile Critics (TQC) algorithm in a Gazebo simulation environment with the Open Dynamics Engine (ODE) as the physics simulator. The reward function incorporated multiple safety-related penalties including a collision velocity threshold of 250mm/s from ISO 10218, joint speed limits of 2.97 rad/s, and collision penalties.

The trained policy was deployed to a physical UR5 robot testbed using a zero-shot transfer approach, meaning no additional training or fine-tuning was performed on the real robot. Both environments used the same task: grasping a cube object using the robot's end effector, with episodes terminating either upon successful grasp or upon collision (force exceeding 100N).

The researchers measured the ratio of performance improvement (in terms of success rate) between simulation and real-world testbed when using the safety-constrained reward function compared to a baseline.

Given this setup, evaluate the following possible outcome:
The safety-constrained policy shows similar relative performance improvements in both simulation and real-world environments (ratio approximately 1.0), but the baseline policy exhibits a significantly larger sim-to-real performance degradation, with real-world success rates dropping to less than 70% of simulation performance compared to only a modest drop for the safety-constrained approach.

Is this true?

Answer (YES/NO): NO